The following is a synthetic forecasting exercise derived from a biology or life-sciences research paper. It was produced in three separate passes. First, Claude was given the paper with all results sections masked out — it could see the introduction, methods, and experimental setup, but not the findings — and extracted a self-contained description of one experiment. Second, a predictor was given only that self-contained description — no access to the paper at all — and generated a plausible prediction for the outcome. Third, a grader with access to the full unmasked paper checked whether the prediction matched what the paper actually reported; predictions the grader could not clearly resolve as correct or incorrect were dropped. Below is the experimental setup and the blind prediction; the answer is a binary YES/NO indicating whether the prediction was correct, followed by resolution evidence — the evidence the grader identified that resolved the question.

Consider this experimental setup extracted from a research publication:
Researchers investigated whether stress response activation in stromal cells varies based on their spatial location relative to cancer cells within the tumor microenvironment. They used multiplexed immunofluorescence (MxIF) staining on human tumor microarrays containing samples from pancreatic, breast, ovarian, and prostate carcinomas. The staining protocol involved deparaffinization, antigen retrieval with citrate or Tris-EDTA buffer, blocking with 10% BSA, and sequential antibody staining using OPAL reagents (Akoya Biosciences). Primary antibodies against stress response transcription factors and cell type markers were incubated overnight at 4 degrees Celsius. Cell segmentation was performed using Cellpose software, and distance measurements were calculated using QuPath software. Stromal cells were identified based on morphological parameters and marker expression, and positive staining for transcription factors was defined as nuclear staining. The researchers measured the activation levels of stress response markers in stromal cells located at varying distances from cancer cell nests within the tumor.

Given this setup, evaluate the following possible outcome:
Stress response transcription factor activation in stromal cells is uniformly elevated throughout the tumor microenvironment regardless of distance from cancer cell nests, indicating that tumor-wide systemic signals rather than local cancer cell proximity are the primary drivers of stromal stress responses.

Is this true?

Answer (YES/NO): NO